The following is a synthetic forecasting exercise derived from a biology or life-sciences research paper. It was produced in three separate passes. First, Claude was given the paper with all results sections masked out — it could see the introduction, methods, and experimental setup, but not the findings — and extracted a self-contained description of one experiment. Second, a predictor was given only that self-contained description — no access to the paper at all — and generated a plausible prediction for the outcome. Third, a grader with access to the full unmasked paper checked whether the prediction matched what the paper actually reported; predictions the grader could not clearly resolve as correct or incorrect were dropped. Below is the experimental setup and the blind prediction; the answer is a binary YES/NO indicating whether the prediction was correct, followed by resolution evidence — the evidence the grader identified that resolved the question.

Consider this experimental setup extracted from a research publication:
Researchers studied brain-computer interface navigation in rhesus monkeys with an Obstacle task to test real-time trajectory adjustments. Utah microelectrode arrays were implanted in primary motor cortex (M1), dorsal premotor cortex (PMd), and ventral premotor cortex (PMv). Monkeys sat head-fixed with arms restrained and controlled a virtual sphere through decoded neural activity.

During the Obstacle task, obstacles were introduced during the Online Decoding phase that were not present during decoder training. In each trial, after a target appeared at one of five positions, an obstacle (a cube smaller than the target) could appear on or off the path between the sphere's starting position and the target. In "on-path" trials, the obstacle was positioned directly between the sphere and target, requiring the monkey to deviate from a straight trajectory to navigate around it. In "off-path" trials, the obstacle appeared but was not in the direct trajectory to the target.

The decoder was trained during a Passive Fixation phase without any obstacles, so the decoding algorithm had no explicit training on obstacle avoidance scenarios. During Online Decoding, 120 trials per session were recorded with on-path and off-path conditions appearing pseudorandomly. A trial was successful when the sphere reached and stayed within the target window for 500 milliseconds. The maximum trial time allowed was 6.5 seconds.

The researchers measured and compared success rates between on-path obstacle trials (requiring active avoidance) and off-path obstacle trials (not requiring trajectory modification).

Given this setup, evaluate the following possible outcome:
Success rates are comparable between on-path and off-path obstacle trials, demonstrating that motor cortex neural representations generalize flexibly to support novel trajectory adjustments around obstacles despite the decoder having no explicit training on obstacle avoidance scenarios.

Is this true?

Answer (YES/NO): NO